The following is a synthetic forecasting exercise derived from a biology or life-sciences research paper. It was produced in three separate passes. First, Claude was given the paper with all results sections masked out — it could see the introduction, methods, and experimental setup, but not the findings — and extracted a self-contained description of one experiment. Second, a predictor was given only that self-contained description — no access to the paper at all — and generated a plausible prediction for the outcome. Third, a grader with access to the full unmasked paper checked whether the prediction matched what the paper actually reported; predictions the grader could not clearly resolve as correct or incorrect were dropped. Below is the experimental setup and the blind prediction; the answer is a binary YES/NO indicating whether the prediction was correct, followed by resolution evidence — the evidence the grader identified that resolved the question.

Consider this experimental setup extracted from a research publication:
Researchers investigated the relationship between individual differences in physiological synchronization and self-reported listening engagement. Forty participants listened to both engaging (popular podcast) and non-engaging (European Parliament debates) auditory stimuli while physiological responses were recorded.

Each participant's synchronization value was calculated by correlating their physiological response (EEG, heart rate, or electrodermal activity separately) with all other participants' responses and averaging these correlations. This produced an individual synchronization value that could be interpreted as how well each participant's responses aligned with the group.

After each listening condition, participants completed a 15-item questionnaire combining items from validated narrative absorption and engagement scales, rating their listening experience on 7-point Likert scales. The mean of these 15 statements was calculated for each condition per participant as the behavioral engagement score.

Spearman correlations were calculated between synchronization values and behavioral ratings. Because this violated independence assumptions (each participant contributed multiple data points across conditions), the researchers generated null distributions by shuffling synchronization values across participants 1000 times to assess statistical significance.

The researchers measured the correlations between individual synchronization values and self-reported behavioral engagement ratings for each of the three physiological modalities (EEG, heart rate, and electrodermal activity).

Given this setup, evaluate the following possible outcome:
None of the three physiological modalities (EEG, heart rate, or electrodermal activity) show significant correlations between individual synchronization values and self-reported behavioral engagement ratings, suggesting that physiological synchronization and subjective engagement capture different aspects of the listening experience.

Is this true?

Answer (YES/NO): NO